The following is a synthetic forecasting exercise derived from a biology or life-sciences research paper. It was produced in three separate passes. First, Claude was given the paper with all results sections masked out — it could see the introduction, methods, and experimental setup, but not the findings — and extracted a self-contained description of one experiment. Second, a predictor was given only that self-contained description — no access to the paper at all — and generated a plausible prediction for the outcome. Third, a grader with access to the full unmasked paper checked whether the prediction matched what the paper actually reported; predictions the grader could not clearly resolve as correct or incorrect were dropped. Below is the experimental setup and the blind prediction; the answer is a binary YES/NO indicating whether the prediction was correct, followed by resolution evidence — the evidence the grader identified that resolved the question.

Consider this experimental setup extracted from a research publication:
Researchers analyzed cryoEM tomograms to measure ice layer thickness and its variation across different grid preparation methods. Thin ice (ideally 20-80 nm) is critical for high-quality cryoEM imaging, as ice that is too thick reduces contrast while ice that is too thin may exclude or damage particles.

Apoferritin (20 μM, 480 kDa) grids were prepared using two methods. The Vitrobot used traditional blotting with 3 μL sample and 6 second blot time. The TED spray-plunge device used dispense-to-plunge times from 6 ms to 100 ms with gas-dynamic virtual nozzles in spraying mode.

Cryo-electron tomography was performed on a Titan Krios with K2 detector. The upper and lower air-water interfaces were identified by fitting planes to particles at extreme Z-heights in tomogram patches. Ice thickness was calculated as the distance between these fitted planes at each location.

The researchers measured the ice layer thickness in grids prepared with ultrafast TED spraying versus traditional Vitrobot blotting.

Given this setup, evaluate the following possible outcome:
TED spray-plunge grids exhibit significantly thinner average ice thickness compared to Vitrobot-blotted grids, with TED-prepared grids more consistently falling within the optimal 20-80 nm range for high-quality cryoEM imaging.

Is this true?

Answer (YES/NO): NO